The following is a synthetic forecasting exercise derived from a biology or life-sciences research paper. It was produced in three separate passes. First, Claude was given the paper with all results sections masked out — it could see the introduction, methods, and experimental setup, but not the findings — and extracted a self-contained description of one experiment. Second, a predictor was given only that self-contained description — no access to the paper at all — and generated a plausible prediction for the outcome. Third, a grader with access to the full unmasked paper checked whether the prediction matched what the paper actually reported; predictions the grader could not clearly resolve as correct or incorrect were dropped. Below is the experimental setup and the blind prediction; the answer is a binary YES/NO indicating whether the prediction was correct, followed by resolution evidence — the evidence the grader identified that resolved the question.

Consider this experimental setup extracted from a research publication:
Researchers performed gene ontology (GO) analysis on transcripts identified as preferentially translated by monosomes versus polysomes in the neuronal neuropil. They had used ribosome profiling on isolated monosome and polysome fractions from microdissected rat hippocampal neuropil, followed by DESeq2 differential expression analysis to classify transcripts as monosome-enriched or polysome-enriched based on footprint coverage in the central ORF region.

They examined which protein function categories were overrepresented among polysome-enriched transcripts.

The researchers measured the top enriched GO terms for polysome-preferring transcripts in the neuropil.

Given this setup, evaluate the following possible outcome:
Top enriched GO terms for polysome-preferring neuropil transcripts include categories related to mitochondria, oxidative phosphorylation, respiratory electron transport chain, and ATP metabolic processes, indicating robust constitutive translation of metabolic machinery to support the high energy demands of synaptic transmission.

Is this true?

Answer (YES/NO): NO